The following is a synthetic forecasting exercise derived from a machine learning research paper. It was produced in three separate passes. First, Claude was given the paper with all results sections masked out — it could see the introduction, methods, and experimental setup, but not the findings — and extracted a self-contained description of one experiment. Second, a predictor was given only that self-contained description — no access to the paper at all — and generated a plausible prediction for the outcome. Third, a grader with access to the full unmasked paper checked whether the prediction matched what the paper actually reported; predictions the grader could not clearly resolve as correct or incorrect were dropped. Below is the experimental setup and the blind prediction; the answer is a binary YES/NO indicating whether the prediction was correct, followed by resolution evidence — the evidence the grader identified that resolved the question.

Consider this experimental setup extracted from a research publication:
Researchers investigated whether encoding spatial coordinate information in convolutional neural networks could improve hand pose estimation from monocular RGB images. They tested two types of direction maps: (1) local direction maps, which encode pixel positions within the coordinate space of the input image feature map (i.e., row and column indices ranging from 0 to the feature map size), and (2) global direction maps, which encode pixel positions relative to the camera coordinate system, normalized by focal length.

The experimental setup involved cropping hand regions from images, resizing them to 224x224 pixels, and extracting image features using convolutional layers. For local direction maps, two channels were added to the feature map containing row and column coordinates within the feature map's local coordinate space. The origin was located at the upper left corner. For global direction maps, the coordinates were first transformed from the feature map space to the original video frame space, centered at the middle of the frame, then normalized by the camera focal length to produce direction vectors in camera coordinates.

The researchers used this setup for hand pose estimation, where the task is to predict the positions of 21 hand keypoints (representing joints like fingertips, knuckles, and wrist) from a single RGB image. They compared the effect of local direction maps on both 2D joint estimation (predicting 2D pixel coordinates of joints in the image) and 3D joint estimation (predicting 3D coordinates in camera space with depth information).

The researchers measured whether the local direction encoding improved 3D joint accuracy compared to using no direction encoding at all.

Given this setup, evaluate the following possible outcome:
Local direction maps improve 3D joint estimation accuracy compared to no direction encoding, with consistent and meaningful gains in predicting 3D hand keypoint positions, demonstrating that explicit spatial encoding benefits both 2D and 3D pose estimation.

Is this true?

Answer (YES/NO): NO